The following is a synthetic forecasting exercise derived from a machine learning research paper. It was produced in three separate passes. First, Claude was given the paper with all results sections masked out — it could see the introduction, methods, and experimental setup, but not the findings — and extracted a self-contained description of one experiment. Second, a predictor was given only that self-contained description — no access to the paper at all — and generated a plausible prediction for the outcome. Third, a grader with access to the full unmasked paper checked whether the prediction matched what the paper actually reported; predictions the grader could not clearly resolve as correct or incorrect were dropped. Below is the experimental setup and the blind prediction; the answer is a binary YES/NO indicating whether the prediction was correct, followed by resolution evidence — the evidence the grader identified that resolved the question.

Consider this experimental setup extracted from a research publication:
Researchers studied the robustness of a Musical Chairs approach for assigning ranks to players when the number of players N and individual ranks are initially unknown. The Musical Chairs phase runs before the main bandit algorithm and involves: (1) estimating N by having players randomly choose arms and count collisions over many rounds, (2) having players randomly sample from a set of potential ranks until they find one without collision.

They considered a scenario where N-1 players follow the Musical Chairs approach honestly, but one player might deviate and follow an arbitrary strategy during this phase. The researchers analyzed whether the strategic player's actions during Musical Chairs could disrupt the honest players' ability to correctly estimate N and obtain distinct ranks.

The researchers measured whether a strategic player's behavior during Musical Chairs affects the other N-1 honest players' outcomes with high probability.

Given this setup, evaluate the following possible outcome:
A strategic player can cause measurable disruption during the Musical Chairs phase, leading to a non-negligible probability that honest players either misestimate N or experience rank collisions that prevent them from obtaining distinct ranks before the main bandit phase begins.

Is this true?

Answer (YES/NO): NO